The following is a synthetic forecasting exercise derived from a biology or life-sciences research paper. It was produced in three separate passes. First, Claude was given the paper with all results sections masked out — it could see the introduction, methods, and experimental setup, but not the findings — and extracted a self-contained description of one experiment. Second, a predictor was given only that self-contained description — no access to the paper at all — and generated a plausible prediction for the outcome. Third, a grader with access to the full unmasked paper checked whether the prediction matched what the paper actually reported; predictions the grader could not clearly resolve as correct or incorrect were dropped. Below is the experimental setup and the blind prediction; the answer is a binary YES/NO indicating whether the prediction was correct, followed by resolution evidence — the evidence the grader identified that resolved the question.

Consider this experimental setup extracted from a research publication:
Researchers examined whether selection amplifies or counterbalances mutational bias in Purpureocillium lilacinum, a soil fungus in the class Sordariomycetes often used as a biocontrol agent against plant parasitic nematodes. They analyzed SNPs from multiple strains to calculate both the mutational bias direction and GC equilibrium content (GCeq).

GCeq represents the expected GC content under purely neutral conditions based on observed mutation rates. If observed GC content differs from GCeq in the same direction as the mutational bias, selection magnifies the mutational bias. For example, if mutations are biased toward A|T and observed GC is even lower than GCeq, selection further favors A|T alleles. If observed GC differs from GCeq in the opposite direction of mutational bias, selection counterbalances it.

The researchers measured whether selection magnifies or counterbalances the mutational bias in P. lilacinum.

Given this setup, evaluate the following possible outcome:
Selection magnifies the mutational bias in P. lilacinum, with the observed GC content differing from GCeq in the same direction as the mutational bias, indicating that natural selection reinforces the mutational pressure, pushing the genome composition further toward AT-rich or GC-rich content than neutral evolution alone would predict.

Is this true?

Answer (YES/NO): YES